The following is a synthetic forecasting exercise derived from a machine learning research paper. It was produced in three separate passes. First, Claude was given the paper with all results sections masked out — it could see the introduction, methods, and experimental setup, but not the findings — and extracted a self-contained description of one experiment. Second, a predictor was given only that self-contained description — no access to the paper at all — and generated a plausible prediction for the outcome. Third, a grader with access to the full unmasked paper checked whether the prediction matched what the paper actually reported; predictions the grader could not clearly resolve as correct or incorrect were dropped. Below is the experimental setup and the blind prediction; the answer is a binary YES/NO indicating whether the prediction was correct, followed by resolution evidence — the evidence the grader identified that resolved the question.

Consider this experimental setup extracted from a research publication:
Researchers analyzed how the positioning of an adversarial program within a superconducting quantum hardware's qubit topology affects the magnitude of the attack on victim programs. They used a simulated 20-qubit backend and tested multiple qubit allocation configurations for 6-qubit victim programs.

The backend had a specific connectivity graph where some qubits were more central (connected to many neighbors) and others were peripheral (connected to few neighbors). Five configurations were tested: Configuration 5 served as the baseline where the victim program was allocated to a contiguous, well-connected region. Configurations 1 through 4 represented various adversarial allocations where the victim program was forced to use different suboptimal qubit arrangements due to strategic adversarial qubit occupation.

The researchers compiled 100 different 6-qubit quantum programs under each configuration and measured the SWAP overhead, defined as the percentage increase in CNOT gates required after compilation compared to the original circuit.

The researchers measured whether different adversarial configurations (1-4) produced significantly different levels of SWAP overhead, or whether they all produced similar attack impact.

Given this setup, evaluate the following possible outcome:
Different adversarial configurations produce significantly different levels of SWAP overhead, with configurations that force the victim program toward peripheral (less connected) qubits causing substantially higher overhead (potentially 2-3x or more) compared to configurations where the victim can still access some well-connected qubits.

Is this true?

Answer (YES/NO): YES